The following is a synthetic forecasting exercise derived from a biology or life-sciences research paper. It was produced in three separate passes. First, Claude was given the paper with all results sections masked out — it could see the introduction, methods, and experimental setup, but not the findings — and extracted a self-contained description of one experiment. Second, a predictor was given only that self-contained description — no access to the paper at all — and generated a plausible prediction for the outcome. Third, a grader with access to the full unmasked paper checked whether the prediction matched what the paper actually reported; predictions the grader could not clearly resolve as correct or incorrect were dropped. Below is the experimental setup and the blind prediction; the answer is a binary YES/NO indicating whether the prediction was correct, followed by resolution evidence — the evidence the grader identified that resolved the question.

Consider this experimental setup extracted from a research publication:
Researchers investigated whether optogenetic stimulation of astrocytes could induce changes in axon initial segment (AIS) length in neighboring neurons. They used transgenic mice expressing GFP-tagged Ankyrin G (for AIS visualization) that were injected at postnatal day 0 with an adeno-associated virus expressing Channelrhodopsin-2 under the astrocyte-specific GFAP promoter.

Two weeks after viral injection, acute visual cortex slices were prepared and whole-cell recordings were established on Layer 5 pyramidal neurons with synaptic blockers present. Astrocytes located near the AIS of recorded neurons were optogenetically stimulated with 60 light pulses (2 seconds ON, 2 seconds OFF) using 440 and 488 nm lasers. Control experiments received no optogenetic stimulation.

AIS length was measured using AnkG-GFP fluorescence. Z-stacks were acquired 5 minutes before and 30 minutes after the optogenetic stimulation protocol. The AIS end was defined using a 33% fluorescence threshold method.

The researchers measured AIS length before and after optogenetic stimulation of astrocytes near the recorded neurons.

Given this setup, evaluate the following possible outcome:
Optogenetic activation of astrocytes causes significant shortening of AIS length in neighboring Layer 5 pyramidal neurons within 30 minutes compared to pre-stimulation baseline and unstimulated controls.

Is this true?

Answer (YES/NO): NO